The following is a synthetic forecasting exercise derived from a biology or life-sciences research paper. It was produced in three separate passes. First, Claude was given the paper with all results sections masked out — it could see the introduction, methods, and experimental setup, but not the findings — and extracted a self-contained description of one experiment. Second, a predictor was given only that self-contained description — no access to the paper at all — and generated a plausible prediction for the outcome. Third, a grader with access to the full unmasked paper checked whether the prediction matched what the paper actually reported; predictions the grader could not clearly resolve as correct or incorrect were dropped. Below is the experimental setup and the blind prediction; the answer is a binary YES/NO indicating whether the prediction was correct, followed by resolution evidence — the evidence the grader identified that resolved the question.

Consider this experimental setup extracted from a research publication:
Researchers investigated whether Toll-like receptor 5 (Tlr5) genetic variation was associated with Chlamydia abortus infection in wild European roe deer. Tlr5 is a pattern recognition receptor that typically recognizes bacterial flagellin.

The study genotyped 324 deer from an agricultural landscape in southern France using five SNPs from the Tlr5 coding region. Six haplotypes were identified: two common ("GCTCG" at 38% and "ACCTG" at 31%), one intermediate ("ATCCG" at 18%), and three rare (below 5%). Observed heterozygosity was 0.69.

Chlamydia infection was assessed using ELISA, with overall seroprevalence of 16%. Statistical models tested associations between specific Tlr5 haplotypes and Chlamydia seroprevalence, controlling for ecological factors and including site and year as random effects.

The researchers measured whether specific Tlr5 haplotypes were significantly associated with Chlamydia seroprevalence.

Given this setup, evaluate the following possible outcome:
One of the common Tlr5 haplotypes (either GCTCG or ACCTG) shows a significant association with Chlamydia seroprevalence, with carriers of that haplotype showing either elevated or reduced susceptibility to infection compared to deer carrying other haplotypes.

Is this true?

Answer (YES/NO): YES